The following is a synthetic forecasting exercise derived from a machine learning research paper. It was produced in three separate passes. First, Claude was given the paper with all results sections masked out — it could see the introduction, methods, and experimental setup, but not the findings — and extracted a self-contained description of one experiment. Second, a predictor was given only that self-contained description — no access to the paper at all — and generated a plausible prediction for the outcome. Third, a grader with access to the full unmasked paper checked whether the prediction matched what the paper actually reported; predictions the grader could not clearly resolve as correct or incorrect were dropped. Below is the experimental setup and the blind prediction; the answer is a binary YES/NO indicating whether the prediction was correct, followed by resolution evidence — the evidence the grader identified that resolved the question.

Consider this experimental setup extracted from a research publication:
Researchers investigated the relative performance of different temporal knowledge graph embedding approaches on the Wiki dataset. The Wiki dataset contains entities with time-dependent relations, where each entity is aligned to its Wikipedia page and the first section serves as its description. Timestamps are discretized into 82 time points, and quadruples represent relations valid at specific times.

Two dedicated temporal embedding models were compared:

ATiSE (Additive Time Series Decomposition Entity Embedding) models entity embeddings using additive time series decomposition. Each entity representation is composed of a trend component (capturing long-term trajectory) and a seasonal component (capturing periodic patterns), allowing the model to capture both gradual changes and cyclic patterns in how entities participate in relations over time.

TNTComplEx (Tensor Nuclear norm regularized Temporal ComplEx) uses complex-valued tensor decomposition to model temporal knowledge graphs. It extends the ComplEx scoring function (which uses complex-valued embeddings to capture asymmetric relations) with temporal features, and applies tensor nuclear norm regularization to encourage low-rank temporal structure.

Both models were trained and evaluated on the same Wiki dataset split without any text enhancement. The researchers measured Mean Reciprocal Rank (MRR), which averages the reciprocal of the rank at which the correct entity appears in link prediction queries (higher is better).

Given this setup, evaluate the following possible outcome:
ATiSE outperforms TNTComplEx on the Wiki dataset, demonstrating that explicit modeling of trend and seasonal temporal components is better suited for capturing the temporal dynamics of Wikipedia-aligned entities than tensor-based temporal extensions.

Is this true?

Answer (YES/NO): YES